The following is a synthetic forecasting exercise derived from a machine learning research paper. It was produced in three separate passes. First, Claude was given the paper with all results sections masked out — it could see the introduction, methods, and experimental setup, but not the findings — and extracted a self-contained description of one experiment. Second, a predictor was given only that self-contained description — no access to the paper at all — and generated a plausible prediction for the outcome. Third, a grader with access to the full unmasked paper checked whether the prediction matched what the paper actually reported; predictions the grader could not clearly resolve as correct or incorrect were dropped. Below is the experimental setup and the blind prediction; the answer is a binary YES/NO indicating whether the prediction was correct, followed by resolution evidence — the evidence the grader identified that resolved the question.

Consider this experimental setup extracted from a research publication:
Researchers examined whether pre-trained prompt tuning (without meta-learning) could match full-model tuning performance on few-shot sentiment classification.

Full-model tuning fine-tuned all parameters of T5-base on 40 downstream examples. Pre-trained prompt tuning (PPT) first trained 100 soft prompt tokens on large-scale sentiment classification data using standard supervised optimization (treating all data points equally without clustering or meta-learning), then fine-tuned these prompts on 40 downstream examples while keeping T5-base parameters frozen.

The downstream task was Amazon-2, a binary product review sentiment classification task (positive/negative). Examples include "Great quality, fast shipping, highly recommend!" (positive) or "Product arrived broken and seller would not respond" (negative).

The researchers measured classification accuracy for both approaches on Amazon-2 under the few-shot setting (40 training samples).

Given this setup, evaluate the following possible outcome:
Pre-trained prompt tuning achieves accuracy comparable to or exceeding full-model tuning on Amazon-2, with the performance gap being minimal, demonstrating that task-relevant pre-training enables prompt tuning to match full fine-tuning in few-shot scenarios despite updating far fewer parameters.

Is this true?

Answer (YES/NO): YES